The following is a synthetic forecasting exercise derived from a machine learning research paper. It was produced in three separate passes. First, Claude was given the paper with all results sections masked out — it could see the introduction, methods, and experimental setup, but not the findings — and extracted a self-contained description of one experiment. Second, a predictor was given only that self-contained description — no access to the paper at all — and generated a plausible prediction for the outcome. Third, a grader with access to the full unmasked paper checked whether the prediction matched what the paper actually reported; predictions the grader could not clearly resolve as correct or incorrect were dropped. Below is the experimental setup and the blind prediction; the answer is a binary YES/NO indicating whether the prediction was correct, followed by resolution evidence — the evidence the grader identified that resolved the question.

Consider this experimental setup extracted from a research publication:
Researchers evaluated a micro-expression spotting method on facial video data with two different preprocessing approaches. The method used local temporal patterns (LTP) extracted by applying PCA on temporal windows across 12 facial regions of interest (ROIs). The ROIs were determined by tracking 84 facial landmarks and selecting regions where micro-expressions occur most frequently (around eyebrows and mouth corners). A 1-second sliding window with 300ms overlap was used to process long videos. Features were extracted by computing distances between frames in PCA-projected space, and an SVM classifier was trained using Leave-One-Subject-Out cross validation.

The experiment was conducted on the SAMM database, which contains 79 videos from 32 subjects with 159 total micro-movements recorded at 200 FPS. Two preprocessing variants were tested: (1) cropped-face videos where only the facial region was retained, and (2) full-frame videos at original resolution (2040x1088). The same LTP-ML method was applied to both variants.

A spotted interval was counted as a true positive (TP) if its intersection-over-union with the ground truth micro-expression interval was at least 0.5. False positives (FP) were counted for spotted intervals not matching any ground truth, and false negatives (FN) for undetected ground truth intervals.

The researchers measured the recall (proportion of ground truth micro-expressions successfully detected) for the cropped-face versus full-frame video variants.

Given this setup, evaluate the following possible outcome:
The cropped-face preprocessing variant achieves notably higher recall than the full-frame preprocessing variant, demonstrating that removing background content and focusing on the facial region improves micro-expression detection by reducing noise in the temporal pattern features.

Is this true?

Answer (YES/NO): NO